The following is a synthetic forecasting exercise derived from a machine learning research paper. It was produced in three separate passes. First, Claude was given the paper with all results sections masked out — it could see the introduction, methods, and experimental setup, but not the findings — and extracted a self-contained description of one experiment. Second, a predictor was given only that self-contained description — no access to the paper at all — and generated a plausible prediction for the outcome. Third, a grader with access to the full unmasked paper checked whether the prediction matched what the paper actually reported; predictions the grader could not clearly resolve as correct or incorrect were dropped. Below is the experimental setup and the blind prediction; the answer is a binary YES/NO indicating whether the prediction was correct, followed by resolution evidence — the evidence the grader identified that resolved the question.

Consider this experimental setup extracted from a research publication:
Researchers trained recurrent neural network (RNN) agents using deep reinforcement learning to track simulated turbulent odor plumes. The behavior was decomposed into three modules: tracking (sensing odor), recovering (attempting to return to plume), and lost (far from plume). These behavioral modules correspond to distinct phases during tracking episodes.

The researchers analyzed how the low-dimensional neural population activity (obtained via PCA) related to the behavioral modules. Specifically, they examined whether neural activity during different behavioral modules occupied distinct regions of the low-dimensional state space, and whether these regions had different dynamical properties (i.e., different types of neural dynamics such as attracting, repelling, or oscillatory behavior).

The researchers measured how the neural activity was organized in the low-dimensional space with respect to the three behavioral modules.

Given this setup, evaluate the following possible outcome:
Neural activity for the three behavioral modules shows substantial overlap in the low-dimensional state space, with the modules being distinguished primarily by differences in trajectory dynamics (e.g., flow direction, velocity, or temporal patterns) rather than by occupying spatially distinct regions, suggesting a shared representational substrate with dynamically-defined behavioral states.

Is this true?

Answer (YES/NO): NO